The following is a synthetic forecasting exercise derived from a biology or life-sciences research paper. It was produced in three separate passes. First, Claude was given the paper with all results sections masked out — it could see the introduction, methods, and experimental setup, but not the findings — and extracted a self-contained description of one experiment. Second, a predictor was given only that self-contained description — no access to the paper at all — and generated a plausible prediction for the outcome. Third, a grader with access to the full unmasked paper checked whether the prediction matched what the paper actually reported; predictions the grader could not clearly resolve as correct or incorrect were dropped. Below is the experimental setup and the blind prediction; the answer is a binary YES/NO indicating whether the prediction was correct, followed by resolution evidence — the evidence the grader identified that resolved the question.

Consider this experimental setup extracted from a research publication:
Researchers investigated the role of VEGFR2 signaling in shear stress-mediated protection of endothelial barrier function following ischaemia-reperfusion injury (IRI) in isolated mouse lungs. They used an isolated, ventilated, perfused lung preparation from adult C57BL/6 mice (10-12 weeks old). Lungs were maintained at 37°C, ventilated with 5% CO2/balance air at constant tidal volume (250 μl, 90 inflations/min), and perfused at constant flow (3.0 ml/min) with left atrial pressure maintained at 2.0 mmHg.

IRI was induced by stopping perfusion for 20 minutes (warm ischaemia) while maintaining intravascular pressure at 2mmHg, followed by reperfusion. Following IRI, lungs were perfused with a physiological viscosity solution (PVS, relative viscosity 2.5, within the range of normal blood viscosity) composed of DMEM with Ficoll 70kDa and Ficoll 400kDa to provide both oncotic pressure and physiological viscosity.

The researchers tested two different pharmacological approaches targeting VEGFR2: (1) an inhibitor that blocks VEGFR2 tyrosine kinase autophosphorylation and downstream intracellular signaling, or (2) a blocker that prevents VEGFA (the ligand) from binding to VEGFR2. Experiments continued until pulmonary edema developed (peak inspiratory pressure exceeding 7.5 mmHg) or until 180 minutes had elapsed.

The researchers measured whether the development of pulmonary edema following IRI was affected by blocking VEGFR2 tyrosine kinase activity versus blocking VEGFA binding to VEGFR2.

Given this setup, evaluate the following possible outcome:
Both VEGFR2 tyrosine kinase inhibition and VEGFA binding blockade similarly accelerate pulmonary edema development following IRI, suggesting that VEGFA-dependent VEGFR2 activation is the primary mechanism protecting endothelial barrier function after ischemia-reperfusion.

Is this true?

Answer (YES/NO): NO